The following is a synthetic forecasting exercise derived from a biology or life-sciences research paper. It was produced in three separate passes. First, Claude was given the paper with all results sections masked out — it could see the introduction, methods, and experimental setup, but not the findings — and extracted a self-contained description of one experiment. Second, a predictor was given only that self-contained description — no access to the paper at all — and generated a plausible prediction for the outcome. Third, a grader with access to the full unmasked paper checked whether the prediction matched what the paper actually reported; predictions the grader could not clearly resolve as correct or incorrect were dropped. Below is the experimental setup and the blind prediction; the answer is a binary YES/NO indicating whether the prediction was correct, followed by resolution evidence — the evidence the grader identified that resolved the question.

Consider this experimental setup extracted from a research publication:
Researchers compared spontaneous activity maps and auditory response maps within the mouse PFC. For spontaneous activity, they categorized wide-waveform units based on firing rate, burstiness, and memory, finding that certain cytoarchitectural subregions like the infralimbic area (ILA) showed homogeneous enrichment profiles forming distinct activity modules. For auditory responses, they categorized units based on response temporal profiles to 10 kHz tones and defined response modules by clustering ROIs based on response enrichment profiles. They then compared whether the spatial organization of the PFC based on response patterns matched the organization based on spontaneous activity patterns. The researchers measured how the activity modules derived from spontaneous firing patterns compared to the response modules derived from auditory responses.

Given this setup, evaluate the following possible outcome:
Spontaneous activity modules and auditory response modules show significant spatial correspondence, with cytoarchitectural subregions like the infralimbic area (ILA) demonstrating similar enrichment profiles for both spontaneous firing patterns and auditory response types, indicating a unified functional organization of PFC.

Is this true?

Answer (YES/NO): NO